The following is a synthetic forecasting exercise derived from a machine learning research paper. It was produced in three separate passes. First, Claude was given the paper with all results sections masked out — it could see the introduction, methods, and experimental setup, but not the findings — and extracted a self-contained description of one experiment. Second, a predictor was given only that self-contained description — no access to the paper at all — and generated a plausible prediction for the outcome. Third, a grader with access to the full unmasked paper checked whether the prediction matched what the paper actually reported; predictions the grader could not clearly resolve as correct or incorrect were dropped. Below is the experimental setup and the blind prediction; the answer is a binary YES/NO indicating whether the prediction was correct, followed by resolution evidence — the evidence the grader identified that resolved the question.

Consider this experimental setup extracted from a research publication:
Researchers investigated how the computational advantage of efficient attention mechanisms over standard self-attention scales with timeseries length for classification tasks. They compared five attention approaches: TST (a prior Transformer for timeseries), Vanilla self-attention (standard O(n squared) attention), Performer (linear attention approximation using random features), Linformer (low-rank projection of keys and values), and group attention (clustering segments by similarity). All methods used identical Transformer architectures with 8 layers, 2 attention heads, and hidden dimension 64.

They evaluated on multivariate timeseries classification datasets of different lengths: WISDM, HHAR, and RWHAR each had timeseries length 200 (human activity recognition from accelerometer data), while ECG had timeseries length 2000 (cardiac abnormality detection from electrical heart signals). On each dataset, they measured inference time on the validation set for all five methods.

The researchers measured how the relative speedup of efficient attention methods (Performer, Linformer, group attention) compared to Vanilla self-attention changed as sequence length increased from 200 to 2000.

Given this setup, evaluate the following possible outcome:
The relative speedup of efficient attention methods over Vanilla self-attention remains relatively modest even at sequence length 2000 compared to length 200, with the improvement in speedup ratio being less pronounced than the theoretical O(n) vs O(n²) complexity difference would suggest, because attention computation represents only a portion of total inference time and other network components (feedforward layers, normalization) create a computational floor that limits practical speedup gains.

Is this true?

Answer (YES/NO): NO